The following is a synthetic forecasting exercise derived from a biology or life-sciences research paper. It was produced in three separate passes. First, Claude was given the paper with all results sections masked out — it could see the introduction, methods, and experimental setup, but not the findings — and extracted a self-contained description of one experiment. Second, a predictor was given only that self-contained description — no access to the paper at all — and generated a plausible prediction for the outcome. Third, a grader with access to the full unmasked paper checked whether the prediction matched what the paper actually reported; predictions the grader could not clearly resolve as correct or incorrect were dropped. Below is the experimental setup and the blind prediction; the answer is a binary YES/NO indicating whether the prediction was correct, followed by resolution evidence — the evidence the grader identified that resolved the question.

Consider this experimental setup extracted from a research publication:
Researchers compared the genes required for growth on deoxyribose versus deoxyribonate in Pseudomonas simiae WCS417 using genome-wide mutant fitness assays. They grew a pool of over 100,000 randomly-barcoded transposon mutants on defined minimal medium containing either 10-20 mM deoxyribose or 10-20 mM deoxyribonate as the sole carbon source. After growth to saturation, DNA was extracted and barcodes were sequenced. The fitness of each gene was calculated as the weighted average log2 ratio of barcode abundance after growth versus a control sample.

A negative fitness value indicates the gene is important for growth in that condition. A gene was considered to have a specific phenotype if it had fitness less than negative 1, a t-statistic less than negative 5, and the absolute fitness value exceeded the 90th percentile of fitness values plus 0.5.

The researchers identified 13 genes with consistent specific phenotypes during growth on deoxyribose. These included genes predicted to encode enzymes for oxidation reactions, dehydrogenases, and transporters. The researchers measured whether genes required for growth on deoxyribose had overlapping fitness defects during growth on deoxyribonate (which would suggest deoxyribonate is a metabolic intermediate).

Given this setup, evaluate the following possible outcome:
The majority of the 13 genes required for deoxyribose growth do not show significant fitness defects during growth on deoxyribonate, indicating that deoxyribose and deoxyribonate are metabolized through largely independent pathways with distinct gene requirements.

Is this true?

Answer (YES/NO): NO